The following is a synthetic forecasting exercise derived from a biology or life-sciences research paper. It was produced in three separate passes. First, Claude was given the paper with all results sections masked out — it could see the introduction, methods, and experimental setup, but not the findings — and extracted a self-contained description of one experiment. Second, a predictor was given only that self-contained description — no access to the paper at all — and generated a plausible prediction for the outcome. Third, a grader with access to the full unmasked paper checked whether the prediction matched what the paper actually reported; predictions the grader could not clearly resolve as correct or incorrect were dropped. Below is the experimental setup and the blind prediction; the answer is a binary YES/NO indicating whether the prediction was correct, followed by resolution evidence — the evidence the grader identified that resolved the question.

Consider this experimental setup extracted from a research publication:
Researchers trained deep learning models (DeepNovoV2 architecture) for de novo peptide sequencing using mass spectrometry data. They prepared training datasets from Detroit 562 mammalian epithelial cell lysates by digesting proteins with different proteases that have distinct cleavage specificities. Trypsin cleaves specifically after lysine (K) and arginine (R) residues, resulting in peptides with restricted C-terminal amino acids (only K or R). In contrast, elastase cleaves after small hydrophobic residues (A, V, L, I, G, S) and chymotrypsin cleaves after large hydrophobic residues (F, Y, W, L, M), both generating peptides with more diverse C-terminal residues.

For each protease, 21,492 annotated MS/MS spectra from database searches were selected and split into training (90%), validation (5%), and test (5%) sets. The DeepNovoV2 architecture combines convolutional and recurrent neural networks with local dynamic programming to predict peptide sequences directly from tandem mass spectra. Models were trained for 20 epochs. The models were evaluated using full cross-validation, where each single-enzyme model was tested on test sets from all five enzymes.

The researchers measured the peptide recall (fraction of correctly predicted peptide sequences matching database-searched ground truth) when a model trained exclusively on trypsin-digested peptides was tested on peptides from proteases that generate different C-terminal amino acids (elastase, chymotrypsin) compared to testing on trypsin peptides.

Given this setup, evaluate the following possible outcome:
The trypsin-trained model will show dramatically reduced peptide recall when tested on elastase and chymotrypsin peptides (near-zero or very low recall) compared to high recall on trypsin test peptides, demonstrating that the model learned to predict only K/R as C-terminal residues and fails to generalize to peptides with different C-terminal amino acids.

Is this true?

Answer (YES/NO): NO